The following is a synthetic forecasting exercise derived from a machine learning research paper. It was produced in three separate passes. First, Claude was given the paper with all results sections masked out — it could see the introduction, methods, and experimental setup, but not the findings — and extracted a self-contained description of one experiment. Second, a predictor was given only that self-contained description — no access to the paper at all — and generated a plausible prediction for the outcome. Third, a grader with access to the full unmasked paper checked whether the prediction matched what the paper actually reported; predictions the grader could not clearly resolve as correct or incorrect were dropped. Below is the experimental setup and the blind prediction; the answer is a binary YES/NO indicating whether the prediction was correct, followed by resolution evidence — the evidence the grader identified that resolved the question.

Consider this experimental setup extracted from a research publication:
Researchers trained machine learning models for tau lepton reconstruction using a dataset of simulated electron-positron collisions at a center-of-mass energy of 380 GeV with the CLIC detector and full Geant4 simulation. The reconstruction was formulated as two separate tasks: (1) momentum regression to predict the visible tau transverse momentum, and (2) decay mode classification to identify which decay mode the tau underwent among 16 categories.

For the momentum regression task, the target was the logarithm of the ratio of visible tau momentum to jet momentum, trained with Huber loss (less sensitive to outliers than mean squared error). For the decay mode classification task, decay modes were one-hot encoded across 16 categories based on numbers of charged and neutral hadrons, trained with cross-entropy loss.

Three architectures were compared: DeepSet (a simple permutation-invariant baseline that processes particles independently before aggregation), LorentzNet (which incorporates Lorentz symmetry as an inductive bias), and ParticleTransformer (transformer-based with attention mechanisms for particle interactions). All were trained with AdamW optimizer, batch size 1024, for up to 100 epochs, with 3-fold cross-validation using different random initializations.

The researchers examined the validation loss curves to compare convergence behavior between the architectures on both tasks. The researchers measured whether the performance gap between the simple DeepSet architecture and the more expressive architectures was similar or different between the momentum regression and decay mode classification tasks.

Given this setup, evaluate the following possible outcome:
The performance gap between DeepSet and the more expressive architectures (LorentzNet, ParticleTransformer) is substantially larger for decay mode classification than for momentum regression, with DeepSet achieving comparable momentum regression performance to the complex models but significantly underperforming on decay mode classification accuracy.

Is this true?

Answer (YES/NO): NO